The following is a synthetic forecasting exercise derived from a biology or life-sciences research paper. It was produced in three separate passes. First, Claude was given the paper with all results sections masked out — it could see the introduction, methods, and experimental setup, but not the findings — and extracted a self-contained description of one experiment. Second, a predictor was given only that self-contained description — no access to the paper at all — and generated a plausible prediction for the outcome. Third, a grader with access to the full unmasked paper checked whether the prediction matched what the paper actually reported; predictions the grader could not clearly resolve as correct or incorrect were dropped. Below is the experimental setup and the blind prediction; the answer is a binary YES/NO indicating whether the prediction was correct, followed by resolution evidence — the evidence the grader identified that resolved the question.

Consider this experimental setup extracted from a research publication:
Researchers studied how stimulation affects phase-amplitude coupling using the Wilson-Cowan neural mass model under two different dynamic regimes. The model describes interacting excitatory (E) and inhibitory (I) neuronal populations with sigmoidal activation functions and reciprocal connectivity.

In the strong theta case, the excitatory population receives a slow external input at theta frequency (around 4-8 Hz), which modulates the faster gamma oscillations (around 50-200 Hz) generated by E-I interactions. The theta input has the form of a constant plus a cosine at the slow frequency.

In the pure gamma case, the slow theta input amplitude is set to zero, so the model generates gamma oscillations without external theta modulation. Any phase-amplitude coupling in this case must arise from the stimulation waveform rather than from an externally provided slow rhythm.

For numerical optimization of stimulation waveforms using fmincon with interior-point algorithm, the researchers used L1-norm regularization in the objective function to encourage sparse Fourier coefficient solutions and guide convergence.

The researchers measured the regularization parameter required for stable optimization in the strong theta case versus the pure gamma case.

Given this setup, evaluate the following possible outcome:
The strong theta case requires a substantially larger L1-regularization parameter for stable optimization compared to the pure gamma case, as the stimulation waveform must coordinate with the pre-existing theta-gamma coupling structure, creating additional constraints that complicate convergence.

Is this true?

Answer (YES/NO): NO